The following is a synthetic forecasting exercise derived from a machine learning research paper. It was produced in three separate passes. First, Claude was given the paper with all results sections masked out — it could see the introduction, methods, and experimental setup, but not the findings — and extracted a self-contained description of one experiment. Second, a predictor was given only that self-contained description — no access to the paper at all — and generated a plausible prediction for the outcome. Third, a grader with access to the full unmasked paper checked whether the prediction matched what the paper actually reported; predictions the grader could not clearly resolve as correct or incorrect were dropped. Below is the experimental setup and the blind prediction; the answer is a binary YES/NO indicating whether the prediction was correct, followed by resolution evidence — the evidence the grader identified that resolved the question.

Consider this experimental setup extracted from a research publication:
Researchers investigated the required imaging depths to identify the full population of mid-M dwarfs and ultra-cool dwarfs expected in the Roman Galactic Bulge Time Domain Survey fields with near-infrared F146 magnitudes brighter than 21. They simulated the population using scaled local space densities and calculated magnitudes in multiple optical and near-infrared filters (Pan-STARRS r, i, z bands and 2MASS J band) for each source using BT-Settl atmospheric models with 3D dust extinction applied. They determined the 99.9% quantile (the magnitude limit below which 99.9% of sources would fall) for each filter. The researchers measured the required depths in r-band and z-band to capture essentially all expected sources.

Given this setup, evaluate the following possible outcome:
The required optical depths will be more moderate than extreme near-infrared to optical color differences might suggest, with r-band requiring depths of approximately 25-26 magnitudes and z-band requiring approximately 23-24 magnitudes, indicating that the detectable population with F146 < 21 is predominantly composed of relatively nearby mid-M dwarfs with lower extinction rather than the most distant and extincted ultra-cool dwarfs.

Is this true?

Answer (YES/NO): NO